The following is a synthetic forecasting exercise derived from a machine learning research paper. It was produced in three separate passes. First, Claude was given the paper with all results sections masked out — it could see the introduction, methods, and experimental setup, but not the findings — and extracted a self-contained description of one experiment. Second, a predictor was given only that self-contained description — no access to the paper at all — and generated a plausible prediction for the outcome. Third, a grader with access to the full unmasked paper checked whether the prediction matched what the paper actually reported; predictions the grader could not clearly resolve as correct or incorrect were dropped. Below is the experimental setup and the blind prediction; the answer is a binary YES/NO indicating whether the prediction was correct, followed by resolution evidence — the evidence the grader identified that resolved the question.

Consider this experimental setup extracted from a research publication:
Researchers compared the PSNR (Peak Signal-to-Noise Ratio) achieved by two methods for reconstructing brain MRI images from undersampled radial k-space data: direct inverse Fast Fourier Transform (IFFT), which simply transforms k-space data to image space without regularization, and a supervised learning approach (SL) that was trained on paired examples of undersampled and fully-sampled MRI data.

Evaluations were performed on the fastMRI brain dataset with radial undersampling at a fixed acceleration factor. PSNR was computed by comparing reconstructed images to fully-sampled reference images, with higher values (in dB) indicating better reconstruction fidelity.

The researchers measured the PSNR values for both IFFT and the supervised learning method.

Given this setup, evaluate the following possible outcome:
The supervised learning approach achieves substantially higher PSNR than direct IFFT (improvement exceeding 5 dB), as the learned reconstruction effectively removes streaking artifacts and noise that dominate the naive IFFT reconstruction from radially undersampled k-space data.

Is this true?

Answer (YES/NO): NO